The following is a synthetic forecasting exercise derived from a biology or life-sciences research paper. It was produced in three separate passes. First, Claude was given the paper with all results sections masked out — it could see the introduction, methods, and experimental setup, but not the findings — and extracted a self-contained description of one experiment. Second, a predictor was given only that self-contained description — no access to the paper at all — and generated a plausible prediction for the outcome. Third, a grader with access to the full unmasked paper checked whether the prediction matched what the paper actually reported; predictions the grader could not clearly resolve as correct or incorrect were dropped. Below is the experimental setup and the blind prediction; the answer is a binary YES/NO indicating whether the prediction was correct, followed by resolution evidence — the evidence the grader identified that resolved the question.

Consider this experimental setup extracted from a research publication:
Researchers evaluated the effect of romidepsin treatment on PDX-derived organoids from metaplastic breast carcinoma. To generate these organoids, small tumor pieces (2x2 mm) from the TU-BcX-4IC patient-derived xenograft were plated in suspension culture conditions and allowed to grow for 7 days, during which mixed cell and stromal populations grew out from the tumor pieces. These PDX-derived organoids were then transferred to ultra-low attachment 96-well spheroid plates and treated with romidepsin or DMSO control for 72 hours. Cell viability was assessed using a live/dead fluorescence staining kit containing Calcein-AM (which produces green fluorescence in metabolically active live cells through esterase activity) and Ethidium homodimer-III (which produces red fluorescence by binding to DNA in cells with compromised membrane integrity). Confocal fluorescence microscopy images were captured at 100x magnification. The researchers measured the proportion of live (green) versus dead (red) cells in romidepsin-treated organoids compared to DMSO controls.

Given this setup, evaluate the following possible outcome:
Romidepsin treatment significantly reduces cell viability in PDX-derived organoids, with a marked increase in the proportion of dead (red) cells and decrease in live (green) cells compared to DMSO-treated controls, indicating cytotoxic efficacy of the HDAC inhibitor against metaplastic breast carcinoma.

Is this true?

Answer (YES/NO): YES